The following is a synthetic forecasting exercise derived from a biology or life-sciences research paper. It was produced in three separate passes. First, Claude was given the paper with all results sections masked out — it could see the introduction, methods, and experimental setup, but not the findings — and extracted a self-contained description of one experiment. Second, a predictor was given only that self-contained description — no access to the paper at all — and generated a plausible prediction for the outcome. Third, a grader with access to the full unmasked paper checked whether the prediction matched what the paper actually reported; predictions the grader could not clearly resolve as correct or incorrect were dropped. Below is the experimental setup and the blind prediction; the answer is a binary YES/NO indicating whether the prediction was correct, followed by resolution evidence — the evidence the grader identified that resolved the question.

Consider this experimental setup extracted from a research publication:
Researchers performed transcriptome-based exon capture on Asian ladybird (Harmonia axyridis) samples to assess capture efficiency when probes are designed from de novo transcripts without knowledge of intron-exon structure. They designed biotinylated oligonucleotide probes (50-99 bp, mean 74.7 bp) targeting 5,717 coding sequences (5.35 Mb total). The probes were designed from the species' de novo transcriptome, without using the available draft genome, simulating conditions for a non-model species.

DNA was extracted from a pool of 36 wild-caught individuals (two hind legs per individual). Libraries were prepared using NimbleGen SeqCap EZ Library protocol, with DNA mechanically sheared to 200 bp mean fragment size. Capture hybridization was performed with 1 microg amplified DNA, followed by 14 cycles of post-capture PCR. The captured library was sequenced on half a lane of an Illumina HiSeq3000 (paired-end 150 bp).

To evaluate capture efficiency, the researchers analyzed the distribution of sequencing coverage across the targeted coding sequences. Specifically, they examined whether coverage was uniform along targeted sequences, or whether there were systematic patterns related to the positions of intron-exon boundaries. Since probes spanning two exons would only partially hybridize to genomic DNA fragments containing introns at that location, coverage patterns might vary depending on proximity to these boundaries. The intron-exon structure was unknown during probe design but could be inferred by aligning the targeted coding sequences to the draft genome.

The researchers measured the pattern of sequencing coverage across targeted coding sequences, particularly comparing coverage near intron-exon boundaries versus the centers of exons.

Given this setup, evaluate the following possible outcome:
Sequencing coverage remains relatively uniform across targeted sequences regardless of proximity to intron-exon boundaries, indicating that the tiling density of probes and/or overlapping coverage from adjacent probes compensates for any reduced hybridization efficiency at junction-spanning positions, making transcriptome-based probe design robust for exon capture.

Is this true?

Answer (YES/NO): NO